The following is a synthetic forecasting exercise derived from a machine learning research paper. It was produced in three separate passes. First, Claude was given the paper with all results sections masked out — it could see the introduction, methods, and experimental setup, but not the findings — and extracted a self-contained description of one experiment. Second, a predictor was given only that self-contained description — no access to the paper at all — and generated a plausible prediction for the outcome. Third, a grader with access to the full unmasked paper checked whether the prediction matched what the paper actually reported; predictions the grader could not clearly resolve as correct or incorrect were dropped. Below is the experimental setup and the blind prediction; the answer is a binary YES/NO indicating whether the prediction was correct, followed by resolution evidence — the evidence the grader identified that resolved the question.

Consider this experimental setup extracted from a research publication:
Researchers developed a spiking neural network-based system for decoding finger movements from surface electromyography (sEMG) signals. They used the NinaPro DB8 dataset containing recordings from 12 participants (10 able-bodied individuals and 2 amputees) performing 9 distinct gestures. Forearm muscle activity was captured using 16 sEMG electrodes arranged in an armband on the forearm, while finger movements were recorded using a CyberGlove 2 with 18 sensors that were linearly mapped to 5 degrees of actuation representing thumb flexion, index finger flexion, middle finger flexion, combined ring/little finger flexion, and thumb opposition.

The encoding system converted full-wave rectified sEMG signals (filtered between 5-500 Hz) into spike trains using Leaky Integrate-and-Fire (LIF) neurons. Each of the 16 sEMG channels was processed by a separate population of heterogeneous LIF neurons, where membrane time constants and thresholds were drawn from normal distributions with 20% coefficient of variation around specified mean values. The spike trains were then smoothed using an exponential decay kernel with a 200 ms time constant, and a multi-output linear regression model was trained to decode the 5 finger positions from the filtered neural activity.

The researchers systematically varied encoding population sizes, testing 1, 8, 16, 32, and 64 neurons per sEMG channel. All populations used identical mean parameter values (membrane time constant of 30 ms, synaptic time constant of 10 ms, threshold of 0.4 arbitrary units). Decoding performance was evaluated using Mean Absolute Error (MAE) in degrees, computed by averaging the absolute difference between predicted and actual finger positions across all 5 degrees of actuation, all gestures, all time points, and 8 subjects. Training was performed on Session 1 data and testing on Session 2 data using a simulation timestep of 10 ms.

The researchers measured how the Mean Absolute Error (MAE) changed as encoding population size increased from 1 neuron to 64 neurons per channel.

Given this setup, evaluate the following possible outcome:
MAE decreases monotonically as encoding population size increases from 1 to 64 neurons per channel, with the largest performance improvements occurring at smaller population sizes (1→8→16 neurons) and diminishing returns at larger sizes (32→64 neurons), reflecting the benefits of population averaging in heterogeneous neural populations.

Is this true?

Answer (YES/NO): NO